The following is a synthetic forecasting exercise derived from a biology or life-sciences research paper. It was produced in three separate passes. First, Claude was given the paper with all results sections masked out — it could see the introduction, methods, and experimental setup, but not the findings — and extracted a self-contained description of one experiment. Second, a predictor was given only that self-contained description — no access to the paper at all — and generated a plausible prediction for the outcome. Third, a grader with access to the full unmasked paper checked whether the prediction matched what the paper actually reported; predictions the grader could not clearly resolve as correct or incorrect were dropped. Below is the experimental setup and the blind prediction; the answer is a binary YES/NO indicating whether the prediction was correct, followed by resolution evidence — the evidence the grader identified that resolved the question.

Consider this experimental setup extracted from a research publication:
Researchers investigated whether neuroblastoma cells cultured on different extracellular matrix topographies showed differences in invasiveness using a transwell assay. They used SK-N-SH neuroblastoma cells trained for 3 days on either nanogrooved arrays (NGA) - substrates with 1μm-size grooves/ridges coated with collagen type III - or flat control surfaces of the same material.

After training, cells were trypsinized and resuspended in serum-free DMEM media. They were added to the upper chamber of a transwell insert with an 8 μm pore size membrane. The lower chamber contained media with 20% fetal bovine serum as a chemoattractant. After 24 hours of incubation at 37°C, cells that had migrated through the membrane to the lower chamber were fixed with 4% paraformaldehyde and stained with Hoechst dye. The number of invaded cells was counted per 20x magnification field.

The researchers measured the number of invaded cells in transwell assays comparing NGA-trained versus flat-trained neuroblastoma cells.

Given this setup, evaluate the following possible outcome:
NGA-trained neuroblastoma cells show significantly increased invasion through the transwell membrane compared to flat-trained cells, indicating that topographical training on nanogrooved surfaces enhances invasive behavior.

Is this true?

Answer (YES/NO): YES